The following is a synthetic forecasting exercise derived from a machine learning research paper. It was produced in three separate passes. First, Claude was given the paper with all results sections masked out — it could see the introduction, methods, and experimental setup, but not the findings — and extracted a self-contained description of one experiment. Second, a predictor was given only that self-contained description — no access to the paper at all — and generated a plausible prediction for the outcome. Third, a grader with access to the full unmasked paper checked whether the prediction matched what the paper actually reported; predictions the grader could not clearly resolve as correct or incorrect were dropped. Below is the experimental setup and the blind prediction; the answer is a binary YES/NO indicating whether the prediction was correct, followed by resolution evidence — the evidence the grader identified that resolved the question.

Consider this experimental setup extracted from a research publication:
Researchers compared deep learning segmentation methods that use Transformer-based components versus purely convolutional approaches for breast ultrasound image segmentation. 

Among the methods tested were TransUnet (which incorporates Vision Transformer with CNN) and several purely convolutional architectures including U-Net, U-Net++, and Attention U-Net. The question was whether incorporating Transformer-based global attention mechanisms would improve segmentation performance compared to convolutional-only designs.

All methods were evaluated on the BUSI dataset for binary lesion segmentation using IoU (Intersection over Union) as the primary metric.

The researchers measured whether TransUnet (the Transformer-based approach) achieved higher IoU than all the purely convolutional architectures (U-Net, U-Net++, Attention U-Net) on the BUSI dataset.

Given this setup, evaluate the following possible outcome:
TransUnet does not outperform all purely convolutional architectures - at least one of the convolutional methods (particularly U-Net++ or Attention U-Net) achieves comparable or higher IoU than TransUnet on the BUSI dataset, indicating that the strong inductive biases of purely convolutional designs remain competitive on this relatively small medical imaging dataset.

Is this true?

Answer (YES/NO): YES